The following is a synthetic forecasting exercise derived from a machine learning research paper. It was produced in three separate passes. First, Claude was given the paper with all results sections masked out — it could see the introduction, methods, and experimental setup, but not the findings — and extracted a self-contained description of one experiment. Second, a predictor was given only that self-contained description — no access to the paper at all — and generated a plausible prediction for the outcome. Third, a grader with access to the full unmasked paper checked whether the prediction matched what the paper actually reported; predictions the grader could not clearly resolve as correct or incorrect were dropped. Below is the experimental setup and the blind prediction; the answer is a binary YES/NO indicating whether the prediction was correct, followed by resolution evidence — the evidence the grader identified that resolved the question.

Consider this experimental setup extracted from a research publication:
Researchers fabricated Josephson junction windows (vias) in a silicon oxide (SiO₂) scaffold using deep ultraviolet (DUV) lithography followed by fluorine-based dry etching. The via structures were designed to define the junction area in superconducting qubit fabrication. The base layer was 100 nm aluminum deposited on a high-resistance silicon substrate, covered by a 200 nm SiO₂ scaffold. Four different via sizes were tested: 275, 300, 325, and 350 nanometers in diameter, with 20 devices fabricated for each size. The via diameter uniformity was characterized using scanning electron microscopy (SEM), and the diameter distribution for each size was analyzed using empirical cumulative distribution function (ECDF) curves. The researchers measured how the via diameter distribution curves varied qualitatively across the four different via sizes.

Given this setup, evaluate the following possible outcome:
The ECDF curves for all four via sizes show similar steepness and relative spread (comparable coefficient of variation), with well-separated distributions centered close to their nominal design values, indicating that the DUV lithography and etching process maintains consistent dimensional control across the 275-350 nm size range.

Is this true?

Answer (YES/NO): NO